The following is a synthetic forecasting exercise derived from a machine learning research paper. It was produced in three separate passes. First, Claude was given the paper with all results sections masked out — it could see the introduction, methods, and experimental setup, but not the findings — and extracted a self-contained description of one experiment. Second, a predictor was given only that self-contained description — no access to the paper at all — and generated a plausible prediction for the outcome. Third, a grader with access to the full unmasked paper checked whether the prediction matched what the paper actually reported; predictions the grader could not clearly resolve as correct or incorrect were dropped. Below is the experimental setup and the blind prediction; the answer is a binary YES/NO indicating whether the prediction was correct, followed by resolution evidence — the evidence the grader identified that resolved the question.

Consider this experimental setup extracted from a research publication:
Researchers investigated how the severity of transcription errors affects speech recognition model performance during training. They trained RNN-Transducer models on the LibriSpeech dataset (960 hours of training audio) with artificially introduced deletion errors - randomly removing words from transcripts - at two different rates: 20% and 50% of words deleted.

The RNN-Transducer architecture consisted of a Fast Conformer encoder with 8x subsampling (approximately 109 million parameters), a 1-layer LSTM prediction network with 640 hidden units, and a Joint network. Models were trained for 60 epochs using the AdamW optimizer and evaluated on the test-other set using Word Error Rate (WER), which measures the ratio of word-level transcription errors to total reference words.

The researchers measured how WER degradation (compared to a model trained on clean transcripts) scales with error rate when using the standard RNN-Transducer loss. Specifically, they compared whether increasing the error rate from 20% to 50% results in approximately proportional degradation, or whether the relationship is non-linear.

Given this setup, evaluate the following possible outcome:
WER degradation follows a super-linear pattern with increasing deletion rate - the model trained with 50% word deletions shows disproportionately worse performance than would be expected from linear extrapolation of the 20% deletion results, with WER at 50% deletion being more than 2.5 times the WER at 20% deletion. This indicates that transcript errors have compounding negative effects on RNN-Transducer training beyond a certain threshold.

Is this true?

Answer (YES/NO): YES